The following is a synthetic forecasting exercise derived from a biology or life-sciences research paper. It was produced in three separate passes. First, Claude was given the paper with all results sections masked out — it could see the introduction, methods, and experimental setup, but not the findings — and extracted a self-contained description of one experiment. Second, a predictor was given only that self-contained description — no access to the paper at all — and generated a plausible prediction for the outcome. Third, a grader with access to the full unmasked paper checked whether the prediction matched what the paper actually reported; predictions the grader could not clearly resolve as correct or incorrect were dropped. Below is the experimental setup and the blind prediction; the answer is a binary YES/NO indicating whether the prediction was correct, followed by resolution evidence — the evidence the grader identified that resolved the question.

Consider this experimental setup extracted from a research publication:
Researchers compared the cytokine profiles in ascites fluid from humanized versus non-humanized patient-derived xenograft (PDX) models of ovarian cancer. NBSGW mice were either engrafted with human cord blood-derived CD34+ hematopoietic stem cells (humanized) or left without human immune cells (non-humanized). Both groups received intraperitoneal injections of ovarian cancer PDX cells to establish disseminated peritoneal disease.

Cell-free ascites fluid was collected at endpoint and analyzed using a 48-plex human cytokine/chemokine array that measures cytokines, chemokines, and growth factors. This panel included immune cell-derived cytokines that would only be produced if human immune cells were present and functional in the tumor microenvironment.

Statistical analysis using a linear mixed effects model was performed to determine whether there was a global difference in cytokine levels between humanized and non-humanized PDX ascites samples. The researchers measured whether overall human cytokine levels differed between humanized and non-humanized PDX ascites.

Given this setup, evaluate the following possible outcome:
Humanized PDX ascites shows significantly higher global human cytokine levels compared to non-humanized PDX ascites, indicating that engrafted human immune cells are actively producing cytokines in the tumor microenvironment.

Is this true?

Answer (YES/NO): YES